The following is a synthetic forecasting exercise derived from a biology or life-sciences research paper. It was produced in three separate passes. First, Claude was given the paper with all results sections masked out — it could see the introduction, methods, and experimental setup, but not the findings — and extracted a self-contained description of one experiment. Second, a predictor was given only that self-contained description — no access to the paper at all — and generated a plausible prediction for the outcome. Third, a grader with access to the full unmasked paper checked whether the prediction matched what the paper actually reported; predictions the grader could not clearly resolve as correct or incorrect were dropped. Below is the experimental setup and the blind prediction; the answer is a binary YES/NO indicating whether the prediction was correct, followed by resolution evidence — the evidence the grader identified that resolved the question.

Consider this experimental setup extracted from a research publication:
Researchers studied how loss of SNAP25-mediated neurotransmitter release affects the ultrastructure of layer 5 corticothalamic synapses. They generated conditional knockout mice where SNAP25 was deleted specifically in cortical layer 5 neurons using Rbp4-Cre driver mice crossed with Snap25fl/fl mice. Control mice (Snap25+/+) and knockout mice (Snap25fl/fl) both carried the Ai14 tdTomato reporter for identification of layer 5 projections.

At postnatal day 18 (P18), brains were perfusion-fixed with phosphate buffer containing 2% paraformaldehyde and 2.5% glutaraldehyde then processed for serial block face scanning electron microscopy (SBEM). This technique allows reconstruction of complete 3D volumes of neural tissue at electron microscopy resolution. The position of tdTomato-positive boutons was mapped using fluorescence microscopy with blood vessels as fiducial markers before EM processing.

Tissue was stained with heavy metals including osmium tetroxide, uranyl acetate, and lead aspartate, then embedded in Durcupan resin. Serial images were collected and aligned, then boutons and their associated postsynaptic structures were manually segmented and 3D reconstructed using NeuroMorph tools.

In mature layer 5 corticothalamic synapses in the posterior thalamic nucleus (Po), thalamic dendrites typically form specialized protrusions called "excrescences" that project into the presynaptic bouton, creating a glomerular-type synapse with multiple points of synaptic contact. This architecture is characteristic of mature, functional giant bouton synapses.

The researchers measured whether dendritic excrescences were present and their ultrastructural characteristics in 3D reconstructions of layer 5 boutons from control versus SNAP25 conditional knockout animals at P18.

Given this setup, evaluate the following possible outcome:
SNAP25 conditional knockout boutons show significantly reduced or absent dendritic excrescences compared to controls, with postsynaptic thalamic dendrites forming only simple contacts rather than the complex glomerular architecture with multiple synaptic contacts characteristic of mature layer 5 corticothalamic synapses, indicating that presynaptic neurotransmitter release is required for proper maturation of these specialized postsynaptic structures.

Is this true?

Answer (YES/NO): YES